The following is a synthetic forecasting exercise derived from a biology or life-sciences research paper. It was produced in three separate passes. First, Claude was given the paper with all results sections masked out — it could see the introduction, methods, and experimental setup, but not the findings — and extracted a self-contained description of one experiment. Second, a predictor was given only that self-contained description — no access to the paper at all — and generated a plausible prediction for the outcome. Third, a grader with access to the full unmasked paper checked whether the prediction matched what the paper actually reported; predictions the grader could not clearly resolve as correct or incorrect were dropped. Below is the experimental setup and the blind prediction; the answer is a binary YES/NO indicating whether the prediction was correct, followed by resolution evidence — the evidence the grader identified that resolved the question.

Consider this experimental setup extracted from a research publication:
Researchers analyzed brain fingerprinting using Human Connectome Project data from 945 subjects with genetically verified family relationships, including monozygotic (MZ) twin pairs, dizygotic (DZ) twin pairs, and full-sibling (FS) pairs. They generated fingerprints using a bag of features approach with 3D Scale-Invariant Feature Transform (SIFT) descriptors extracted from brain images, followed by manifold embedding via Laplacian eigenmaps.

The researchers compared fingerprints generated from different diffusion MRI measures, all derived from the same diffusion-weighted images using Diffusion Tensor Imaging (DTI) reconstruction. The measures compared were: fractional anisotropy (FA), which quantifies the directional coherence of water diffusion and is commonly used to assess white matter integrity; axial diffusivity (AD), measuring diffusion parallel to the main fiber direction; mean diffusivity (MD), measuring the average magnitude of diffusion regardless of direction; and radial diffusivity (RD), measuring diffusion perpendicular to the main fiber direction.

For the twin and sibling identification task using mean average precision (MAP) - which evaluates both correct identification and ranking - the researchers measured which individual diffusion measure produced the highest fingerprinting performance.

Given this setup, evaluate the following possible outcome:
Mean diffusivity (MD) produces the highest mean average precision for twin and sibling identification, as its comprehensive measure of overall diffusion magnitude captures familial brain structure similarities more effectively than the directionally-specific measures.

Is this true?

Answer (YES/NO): NO